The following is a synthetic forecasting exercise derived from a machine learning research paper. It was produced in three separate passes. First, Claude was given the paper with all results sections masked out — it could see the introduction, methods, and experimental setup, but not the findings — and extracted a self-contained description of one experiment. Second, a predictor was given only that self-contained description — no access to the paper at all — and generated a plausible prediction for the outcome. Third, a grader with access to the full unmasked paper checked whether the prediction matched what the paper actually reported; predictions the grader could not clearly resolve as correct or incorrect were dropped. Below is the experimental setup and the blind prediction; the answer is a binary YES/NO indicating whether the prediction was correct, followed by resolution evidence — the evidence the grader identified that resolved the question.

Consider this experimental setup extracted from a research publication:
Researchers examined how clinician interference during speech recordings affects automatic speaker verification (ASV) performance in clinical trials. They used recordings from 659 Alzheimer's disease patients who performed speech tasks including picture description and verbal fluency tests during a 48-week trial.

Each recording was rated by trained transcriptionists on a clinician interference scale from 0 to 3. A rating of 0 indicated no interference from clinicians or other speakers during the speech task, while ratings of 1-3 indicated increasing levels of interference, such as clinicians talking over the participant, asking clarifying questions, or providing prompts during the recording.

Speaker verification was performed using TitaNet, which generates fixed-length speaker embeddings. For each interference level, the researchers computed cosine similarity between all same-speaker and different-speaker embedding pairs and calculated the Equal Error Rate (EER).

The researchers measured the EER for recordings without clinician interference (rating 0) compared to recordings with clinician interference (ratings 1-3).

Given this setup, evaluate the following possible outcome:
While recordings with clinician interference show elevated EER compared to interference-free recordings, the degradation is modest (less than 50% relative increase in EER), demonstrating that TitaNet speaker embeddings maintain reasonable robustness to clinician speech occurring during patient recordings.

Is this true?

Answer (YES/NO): YES